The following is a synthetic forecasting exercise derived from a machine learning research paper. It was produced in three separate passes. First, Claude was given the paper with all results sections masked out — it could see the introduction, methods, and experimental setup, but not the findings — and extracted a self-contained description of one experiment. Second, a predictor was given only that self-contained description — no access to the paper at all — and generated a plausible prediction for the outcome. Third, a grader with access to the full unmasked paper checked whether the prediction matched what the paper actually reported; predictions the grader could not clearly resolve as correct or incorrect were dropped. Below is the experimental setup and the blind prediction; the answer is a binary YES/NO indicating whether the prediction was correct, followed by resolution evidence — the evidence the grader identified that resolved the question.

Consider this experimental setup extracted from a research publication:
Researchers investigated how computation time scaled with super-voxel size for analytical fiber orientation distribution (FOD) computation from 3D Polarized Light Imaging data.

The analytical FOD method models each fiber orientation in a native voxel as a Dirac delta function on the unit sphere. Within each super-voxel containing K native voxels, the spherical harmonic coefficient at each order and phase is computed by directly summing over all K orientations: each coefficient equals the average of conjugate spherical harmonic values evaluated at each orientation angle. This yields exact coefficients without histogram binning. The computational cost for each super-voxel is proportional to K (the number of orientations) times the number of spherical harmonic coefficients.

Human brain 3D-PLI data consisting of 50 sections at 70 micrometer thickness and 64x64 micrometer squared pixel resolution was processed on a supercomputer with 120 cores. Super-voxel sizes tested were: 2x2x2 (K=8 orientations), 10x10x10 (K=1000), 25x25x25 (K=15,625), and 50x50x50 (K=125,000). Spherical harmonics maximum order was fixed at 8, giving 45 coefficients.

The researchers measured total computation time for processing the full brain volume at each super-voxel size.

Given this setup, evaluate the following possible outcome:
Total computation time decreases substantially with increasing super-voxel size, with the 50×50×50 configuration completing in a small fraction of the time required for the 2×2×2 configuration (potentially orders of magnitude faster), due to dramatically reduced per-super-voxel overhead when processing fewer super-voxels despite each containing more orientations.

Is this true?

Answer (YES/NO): NO